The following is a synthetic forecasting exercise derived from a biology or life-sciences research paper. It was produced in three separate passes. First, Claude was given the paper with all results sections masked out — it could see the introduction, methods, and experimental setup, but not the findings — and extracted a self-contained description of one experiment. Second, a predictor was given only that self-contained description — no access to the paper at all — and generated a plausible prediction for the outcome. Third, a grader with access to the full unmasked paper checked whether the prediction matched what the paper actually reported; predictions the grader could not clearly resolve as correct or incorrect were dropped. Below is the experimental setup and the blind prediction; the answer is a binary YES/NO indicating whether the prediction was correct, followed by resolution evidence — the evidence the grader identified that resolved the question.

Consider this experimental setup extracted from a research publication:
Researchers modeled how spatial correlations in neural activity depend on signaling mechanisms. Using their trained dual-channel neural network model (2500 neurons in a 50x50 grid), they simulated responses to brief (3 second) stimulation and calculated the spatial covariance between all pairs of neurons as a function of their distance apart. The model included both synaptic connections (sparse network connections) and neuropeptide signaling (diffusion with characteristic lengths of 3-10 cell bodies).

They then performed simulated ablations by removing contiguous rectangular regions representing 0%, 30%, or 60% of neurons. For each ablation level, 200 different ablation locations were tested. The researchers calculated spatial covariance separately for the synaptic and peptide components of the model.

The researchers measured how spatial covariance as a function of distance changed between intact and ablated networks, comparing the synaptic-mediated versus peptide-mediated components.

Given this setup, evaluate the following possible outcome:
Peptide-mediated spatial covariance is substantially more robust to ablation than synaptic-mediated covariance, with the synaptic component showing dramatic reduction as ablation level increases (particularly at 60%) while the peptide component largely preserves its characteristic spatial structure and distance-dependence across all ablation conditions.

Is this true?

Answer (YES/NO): YES